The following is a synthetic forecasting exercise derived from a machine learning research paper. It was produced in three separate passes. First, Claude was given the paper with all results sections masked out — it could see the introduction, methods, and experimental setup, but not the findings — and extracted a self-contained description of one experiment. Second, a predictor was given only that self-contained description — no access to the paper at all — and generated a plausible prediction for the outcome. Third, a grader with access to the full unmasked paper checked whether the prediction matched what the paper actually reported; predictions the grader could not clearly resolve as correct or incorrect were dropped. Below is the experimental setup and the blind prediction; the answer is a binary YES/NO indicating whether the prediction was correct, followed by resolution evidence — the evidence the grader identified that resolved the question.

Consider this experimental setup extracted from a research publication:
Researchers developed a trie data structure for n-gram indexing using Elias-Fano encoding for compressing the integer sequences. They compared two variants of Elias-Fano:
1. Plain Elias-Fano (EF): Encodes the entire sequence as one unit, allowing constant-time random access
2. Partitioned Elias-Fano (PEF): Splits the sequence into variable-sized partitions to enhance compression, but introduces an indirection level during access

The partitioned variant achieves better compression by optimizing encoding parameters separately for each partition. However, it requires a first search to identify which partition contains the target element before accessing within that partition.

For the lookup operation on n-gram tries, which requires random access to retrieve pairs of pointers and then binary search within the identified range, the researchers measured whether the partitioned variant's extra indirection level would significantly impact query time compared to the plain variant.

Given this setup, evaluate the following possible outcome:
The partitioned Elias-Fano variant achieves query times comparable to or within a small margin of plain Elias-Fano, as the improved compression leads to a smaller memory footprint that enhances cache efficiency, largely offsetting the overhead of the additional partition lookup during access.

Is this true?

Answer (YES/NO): NO